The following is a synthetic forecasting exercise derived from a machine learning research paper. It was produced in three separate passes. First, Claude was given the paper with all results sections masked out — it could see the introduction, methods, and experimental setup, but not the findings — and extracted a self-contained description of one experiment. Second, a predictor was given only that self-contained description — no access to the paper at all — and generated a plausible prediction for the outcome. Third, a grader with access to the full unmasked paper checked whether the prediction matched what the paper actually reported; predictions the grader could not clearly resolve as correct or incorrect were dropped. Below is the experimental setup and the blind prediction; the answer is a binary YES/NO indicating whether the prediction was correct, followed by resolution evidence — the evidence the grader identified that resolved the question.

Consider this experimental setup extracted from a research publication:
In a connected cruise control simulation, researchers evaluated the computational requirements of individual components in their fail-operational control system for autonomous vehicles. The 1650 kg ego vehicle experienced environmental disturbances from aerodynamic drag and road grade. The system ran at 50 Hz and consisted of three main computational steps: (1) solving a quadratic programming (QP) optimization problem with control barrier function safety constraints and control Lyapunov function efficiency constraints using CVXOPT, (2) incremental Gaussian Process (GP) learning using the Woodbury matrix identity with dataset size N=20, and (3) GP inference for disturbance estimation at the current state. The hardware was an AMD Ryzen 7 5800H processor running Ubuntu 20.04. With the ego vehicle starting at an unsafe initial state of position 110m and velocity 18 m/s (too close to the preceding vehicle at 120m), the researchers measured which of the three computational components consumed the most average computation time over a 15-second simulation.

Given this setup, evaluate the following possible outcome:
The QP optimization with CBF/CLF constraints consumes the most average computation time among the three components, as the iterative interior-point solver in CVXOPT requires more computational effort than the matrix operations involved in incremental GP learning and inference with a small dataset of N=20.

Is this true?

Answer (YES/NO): NO